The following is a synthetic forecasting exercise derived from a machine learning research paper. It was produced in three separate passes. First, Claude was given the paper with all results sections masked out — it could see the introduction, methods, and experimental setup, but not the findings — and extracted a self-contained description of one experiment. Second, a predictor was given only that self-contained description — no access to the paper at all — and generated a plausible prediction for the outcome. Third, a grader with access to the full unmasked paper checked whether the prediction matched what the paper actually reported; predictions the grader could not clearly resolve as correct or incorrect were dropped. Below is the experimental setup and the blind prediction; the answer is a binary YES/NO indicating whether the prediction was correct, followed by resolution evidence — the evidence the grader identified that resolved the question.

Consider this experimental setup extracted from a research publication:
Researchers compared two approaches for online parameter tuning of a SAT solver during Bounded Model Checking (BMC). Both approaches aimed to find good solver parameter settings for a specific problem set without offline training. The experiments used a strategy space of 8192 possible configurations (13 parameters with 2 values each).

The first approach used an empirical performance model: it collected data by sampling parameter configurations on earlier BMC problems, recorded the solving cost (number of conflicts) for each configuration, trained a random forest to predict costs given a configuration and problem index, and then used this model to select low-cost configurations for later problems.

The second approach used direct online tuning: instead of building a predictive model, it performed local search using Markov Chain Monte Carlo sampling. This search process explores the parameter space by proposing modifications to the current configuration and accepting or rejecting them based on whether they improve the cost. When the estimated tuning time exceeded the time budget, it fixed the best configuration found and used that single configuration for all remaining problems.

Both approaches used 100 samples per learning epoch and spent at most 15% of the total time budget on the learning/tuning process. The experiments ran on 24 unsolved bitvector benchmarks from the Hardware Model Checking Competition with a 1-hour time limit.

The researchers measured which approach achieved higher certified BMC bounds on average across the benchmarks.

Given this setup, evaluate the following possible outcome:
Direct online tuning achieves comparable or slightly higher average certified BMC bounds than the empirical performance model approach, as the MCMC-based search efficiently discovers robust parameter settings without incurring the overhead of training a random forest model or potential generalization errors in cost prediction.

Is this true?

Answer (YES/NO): NO